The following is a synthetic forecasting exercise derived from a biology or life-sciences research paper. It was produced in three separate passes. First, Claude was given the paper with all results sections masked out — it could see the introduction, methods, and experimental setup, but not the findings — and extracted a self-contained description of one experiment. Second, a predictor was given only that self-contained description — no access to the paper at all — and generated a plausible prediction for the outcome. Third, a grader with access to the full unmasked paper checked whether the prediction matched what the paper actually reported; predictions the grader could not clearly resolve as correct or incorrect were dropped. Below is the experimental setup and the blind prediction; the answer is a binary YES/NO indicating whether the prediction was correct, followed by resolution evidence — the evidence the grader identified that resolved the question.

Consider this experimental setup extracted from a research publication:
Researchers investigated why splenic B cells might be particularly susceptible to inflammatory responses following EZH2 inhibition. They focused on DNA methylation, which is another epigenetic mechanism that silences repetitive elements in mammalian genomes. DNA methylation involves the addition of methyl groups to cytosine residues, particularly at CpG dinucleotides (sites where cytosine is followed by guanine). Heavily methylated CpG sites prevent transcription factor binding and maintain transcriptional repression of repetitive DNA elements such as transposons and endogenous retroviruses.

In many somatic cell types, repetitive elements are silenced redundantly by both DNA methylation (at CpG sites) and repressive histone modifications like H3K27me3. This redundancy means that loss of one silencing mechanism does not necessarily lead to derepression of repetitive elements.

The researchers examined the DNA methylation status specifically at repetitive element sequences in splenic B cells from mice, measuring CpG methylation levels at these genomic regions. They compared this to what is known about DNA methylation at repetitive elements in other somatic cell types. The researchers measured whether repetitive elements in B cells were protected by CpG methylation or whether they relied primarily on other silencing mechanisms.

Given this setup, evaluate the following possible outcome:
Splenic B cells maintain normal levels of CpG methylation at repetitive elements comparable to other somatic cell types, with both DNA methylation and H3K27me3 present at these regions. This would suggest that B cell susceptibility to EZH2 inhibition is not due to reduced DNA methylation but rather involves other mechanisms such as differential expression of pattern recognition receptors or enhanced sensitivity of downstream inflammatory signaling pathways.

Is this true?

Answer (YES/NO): NO